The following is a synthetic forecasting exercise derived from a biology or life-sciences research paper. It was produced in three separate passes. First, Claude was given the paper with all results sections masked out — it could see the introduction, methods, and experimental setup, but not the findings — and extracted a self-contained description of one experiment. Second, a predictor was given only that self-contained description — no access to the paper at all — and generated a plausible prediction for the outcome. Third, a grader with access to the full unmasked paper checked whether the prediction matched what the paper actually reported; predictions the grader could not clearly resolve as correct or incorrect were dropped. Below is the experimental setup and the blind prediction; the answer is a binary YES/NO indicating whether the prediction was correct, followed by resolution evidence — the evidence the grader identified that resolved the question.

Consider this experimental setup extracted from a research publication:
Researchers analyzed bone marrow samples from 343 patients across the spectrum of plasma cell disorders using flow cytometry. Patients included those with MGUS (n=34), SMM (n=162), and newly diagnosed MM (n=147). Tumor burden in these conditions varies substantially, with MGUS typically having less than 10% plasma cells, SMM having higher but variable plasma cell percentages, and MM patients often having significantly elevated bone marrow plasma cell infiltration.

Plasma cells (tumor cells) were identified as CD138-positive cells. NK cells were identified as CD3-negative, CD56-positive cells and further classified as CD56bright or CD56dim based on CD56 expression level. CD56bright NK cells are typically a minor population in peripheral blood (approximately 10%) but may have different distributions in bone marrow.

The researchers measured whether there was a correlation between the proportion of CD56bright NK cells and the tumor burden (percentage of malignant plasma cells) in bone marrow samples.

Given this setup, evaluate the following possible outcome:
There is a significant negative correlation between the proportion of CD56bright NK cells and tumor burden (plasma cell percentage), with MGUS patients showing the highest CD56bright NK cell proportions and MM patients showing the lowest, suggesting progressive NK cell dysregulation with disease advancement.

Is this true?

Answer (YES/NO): NO